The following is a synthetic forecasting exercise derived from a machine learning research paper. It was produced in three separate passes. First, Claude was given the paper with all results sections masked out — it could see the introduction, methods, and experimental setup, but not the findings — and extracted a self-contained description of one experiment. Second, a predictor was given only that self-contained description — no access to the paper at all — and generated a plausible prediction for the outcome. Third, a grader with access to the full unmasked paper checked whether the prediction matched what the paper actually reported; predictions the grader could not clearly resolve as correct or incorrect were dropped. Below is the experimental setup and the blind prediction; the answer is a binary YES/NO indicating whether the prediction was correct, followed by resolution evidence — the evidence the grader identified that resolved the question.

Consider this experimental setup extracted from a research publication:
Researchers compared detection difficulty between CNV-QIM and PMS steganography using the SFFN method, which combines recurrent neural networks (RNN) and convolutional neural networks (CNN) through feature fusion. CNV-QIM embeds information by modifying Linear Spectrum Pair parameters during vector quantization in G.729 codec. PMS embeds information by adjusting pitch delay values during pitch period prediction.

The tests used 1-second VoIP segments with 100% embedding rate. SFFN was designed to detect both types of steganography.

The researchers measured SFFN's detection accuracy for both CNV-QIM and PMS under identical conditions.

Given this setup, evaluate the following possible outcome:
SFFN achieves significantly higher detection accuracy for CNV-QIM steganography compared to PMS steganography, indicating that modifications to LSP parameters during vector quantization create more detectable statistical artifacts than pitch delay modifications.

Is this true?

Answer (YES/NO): YES